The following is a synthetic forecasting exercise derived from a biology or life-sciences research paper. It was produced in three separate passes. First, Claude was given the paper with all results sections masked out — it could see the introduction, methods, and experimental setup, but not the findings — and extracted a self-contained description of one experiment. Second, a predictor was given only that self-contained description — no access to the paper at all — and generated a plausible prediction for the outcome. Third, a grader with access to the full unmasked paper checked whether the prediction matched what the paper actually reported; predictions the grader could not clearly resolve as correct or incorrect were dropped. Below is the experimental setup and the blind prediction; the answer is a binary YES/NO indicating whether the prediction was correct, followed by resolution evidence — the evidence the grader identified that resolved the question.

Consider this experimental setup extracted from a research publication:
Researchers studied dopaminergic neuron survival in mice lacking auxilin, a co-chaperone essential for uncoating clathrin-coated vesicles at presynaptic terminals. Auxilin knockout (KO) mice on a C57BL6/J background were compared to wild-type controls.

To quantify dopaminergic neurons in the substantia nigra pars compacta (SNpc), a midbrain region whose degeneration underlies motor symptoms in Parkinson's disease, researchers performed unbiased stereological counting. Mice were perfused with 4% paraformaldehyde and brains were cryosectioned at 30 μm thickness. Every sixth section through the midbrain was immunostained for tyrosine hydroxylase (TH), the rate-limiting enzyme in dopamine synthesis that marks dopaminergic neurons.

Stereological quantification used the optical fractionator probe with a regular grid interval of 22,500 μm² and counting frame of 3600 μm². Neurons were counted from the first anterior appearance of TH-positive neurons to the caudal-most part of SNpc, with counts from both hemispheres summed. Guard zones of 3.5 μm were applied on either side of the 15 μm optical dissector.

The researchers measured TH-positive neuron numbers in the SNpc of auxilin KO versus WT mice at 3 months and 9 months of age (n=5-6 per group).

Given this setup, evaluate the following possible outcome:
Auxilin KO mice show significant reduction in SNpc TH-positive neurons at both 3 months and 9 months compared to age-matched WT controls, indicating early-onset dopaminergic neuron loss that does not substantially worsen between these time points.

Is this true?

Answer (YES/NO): NO